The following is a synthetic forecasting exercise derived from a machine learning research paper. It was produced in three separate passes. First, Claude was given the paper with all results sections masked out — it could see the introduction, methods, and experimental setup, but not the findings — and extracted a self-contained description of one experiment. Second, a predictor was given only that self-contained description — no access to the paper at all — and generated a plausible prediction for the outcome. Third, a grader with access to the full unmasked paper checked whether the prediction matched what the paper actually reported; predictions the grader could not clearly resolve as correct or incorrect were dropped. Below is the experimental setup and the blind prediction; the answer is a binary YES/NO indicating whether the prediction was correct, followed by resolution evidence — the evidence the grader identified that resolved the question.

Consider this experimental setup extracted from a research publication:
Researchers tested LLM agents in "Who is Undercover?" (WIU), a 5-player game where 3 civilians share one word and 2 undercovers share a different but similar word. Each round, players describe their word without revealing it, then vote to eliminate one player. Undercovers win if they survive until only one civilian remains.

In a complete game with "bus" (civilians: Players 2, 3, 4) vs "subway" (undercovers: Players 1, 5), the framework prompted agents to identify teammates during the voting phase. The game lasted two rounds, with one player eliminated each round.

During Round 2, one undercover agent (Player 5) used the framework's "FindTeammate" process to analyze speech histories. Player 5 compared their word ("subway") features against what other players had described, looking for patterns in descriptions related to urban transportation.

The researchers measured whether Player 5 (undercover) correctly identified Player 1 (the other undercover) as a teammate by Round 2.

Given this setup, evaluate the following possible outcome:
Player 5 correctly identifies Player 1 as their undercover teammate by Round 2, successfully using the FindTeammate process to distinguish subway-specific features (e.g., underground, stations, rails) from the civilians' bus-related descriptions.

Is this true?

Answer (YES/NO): NO